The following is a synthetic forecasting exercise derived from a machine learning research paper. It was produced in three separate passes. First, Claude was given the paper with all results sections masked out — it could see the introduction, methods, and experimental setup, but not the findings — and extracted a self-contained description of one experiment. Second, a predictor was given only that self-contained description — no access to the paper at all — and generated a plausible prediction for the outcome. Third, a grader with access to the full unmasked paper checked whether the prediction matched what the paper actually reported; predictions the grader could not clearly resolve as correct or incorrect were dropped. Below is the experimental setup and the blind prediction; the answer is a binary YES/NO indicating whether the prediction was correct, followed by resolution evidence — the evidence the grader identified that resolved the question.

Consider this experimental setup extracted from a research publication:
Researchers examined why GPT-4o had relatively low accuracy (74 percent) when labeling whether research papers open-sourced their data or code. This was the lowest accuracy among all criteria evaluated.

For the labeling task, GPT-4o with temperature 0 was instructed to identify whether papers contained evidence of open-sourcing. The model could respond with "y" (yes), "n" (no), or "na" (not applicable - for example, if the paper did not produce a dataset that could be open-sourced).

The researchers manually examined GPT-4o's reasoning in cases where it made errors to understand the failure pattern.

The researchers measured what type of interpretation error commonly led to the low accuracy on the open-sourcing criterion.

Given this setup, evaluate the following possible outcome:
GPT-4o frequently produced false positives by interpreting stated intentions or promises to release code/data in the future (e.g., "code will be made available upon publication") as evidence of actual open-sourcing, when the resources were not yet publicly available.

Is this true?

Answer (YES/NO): NO